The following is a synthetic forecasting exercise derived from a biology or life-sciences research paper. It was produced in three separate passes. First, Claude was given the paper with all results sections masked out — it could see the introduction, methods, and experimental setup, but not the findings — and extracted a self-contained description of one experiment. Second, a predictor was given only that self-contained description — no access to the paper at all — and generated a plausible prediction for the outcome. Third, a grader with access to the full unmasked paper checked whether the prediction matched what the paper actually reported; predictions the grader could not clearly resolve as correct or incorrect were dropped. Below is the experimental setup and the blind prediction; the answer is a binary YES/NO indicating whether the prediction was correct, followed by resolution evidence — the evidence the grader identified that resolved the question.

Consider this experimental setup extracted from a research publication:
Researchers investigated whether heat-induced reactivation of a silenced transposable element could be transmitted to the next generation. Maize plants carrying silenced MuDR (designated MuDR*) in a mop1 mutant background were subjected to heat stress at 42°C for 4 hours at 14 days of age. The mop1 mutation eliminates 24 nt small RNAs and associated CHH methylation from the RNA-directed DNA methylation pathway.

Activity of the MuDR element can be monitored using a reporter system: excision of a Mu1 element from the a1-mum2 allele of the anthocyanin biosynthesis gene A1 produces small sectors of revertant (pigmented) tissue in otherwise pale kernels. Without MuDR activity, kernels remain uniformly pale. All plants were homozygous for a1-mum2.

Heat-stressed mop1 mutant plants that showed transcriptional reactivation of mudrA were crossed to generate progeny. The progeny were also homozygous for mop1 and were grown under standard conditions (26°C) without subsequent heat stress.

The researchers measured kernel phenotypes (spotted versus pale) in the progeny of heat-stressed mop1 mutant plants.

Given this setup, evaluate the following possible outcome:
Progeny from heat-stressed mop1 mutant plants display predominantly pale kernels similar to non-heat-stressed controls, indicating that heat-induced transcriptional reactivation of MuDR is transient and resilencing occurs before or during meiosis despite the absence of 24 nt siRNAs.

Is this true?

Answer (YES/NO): NO